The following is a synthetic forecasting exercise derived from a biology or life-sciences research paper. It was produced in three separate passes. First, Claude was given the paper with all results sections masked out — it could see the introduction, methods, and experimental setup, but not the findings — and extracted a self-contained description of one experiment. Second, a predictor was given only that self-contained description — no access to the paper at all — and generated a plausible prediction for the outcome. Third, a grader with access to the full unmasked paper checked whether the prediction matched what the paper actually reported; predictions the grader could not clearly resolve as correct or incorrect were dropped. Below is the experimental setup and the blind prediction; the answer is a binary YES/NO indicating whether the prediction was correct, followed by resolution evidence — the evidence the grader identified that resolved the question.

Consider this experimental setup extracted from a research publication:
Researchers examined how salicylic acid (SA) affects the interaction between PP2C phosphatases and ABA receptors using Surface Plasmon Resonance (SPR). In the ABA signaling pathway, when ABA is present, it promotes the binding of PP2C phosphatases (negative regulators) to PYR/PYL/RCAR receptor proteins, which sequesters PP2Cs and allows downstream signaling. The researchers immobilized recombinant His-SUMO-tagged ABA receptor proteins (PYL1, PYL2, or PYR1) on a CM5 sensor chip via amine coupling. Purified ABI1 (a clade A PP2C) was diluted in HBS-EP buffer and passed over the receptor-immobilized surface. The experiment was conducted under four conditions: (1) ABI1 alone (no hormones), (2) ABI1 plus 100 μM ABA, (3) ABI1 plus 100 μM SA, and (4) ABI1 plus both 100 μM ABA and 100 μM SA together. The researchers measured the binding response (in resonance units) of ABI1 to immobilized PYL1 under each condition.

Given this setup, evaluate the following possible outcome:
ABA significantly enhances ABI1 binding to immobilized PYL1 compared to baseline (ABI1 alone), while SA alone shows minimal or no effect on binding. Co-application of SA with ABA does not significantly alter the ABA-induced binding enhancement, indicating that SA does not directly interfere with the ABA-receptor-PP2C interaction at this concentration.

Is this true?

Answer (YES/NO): NO